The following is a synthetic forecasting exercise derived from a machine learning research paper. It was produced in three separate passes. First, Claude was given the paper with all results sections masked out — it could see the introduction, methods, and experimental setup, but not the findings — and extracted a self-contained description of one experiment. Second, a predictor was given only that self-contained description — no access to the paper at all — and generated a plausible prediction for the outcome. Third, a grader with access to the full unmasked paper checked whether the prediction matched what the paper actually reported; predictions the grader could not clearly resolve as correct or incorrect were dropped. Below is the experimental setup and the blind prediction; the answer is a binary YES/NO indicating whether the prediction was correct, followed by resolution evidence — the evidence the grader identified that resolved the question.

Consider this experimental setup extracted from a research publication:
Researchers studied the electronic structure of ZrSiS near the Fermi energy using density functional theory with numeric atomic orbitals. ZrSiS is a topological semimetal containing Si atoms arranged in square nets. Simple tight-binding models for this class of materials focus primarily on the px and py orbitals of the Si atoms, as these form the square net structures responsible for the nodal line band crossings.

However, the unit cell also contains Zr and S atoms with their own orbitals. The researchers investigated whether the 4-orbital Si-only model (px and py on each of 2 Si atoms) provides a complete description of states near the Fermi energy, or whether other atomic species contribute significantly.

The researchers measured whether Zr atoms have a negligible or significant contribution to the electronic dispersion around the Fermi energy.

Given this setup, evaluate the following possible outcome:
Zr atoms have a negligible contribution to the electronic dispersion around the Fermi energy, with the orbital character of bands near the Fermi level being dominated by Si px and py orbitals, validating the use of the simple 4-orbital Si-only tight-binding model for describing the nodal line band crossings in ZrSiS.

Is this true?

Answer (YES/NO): NO